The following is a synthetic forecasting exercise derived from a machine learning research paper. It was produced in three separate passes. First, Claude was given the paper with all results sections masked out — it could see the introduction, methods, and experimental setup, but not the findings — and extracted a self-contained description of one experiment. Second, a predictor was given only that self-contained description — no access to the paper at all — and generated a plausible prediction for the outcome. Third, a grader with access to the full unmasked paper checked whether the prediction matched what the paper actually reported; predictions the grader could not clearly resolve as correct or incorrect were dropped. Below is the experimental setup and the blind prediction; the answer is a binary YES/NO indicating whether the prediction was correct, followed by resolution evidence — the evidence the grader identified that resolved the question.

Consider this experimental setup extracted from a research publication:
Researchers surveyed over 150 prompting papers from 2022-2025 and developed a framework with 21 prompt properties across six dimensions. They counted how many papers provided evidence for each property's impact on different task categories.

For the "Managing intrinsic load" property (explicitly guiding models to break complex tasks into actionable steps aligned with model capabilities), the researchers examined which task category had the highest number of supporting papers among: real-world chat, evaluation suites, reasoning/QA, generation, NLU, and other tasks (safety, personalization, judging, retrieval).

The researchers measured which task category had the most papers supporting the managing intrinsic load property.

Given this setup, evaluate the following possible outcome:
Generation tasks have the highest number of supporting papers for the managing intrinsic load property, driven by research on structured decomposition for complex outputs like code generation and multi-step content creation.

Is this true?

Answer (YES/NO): NO